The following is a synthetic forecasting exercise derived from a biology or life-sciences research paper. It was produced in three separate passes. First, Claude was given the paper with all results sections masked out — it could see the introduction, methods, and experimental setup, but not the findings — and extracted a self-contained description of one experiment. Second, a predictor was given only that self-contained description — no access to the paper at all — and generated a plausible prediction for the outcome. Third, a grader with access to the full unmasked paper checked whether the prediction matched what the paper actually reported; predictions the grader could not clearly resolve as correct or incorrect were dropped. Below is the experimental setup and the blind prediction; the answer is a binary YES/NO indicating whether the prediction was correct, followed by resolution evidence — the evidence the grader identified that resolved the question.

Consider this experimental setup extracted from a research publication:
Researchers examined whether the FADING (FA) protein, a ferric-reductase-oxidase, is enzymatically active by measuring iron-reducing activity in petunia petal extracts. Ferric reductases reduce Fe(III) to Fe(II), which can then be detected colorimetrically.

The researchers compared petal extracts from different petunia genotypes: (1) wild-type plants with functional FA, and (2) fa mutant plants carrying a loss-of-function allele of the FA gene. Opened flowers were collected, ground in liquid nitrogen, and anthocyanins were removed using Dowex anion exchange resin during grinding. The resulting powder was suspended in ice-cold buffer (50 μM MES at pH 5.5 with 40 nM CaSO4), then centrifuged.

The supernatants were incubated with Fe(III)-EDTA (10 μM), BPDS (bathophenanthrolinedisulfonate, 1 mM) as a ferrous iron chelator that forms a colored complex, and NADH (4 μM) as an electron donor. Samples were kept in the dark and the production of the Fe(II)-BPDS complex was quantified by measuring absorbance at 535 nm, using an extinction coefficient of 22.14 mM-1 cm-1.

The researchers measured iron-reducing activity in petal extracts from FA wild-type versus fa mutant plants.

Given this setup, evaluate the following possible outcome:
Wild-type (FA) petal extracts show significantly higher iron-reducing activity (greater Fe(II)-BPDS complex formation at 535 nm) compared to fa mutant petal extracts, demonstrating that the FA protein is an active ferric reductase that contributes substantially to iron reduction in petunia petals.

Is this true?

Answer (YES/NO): YES